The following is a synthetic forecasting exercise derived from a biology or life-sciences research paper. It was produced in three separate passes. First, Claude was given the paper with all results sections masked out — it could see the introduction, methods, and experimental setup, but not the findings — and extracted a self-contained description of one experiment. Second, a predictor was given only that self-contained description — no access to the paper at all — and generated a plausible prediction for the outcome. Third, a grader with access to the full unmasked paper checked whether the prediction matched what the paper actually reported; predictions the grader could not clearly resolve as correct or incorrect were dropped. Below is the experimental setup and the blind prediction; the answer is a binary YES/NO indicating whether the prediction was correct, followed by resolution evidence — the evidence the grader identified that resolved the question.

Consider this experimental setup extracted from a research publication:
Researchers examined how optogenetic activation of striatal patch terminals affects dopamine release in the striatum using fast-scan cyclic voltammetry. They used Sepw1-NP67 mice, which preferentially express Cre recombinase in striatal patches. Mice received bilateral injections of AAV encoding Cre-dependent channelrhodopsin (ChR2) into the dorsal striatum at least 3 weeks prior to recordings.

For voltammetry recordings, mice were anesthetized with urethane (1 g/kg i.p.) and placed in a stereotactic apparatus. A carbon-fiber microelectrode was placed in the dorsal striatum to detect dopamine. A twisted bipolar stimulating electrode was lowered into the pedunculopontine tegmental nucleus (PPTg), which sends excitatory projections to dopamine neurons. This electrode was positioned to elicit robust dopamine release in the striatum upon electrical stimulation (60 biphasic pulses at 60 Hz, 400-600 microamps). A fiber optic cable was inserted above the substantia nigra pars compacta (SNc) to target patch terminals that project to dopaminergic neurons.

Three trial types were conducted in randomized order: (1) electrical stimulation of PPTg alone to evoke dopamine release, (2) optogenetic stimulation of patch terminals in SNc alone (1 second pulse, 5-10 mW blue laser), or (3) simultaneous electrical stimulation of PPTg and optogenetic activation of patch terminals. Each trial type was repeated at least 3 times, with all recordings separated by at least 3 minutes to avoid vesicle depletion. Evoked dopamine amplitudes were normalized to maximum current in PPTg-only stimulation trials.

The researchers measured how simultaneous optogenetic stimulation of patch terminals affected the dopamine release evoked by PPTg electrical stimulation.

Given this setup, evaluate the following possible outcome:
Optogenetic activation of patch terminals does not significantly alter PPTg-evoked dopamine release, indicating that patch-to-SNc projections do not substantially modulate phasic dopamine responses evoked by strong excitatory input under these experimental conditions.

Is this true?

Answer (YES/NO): NO